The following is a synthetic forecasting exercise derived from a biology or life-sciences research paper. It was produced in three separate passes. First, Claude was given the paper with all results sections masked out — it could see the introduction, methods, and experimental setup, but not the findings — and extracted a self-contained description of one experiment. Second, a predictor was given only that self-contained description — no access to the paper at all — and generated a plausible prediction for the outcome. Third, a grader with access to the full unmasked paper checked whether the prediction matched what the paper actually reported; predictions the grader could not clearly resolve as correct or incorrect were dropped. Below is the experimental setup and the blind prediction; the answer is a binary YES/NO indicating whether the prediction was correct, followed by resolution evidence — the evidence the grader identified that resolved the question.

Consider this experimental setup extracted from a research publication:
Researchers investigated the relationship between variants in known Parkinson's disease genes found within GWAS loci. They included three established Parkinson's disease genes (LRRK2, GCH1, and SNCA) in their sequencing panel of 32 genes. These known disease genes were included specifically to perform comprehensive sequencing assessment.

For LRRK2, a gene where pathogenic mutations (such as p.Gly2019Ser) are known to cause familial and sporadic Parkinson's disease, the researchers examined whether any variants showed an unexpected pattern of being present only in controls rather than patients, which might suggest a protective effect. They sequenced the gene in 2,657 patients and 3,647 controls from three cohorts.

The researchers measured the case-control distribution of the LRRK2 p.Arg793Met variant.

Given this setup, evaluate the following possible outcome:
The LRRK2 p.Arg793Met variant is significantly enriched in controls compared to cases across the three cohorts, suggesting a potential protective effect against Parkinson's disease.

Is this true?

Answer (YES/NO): NO